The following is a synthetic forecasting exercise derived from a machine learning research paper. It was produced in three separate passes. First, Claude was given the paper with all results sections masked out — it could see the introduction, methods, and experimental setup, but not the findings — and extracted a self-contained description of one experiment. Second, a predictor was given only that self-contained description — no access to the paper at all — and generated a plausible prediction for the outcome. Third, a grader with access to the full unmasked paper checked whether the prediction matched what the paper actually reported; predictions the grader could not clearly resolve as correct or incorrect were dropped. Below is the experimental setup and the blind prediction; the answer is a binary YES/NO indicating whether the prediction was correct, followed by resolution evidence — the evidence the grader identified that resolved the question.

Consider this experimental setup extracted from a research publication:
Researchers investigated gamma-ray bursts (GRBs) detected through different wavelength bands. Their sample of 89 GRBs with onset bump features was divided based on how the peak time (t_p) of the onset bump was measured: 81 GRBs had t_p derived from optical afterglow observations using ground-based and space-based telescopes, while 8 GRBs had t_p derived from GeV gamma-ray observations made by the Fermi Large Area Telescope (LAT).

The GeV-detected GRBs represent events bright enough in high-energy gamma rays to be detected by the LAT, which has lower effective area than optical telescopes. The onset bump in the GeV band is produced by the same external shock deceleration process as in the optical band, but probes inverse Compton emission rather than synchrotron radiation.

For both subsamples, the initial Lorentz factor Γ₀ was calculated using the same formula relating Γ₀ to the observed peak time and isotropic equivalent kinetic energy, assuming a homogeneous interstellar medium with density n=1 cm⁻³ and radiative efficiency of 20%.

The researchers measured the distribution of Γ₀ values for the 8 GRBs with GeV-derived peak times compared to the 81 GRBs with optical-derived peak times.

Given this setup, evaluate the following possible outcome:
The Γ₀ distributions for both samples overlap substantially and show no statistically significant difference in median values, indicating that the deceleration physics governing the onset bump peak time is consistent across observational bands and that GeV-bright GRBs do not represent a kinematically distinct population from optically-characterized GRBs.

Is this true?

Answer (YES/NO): NO